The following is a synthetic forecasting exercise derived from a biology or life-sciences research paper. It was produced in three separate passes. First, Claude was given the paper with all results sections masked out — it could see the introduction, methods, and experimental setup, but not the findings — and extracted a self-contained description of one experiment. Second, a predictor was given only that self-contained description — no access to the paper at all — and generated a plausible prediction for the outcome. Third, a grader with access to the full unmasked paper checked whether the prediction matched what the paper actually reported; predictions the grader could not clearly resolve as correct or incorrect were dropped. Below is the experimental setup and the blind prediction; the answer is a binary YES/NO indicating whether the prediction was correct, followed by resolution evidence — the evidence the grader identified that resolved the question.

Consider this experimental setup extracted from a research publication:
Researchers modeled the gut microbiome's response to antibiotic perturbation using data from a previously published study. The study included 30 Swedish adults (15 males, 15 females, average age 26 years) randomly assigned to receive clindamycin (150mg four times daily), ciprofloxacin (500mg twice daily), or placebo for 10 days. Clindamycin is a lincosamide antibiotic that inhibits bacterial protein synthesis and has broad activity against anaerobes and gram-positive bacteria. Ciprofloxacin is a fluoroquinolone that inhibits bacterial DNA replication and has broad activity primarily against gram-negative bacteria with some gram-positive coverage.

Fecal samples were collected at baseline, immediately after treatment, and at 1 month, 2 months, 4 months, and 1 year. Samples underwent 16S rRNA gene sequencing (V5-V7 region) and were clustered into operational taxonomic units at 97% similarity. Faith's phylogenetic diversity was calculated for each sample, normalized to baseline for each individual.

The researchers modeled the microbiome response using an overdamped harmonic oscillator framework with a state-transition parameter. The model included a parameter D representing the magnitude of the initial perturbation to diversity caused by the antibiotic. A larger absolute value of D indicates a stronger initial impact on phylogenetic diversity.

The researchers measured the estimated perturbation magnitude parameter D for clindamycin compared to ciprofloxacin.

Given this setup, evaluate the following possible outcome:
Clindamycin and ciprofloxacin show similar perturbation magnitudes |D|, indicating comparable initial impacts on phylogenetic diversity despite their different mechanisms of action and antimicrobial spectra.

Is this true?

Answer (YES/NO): YES